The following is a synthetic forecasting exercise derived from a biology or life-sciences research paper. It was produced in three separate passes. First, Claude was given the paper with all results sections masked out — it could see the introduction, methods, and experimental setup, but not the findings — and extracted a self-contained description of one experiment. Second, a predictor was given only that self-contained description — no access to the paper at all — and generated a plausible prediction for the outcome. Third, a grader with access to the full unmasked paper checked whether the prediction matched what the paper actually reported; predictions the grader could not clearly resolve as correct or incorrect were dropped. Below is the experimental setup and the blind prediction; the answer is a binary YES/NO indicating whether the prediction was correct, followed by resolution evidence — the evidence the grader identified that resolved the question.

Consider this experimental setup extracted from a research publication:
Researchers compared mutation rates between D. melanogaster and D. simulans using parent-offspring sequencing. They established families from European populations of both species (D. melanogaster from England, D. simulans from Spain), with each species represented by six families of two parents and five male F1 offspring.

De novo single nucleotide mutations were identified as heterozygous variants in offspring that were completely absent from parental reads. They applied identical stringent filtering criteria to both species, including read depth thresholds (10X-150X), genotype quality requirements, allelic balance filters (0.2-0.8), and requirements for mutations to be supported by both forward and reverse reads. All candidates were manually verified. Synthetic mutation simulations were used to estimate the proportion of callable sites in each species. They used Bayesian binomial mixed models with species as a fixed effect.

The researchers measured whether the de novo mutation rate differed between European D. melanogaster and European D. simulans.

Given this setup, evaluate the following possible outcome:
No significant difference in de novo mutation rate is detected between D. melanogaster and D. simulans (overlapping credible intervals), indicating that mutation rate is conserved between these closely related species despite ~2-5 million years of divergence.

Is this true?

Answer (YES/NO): YES